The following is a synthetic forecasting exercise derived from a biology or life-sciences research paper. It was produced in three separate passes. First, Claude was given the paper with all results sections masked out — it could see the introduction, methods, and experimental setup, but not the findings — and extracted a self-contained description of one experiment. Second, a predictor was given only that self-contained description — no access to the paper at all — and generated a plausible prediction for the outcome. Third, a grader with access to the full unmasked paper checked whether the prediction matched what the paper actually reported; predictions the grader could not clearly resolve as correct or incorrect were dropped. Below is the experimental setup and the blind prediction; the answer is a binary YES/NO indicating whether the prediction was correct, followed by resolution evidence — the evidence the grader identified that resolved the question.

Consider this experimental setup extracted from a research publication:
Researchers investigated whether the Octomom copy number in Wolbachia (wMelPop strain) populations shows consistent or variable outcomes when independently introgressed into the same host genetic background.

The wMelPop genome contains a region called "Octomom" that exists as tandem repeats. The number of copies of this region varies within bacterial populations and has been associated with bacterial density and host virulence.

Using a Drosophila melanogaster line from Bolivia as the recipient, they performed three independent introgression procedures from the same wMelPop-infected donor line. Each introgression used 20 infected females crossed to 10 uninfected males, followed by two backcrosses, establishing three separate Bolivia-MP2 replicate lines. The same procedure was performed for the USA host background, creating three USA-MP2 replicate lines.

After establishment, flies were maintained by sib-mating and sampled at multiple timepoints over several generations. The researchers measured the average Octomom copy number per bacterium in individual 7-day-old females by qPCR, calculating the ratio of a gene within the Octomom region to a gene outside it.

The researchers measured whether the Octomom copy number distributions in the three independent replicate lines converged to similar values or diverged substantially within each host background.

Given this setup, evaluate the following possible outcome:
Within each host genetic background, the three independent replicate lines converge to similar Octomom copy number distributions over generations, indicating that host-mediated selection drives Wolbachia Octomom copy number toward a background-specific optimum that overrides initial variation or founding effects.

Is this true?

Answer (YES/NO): NO